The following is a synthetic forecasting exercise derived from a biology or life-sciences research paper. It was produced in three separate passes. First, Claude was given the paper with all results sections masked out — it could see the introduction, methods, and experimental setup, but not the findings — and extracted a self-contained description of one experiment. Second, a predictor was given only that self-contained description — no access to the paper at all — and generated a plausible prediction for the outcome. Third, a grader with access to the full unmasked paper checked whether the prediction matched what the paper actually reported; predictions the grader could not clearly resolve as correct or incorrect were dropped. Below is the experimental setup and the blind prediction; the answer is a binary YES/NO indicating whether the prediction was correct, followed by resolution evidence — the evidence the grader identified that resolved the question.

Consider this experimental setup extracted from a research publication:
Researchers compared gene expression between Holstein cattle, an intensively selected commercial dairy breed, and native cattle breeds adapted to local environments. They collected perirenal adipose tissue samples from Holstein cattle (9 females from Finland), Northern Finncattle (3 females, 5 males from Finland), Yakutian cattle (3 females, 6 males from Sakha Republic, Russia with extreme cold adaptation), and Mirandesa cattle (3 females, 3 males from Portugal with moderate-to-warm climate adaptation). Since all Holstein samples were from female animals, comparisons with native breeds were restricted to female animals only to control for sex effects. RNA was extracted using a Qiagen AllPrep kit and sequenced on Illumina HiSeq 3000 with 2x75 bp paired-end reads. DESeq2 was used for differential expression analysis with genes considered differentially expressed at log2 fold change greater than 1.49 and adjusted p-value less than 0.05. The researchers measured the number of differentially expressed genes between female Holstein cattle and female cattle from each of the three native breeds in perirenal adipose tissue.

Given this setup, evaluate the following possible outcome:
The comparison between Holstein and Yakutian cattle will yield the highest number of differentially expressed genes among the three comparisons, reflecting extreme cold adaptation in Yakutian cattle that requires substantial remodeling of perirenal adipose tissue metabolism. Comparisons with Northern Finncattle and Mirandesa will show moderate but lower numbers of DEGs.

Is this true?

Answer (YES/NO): YES